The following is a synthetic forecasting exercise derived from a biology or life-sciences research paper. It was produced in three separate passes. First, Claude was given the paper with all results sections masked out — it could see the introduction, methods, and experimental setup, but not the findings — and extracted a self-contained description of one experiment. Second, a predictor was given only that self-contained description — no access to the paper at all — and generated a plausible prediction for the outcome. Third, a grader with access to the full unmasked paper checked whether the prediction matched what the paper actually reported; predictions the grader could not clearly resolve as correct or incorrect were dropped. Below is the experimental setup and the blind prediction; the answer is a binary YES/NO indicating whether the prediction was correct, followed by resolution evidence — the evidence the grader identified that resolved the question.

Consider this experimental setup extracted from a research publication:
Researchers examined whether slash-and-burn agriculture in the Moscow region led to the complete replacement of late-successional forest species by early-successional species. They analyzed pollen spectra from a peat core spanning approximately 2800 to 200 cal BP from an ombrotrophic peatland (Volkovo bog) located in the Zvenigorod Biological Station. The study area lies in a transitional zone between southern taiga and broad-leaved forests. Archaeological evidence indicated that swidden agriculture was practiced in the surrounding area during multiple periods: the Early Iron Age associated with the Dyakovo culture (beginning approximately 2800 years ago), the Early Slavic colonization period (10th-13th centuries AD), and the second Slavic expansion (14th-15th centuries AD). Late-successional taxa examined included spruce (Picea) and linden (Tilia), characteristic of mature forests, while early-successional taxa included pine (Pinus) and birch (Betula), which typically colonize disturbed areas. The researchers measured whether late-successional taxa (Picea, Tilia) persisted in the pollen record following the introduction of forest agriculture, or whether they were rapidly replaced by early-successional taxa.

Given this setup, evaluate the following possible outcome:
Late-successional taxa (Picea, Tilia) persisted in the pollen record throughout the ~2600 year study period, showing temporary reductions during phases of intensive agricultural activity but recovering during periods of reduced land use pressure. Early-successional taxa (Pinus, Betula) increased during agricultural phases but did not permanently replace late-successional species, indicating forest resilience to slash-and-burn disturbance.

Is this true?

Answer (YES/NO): NO